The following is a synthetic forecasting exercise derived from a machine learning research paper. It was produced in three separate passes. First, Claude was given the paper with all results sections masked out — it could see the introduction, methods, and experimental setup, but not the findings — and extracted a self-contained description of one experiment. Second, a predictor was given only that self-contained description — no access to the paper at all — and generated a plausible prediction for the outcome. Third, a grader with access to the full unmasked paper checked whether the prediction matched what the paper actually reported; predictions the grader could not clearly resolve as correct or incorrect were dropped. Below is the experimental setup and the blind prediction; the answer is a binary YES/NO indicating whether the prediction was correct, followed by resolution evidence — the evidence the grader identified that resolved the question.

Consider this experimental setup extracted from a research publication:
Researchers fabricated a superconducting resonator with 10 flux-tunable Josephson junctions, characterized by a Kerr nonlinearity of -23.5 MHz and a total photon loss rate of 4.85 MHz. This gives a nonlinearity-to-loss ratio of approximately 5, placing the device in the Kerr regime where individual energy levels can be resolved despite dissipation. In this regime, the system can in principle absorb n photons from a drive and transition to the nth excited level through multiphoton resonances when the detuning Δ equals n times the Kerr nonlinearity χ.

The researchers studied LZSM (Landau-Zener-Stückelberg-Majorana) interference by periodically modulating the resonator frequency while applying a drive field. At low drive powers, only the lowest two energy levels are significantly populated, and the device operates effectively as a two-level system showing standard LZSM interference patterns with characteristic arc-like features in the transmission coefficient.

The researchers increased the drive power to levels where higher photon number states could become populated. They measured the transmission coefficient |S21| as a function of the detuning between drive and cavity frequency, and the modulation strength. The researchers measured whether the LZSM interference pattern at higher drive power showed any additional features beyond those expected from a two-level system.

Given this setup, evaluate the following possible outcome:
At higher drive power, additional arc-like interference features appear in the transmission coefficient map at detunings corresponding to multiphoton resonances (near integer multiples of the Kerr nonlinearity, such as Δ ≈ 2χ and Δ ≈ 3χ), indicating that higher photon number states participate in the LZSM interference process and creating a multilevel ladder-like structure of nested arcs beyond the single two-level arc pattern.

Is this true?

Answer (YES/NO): YES